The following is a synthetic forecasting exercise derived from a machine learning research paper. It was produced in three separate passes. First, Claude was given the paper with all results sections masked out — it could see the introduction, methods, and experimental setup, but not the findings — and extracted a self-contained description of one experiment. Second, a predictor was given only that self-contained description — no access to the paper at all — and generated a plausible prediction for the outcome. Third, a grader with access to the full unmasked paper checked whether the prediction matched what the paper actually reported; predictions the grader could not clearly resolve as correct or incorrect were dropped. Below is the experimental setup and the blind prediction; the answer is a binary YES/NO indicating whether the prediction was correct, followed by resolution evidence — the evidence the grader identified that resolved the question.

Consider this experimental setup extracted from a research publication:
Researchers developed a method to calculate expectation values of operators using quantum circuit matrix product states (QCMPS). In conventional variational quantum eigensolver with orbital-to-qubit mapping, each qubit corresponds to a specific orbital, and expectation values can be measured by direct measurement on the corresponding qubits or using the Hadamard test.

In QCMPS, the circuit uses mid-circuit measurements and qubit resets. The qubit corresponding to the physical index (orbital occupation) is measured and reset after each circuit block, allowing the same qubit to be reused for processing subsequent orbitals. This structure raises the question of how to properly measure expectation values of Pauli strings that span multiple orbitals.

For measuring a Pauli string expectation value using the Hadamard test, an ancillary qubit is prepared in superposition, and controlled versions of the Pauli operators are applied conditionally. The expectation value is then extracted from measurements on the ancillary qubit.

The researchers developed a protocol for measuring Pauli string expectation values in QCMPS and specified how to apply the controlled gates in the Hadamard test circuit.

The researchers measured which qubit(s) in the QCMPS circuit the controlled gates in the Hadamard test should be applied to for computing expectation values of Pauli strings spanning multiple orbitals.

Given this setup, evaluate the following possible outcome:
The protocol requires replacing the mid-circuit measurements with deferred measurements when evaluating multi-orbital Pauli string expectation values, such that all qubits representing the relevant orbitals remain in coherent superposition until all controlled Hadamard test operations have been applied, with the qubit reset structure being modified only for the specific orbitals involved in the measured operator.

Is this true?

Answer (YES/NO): NO